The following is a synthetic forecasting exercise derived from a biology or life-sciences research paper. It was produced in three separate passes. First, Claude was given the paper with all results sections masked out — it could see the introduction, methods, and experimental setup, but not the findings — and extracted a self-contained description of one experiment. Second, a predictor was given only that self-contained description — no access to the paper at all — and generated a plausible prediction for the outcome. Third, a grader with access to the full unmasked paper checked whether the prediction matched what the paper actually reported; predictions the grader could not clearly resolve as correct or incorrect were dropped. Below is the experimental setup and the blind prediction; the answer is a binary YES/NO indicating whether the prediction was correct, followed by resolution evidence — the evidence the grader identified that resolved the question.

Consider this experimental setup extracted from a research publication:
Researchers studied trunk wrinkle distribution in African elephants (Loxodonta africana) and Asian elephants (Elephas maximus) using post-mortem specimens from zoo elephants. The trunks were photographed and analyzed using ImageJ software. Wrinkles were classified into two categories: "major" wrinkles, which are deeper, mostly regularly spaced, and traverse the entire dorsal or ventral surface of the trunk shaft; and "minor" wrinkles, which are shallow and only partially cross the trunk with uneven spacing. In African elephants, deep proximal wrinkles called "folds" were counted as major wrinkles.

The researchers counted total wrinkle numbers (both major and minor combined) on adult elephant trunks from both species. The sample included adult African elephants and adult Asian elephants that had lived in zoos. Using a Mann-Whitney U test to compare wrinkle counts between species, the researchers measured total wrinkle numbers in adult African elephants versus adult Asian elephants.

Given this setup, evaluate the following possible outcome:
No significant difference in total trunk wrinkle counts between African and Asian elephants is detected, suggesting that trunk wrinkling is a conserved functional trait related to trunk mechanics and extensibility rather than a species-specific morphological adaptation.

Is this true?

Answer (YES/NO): NO